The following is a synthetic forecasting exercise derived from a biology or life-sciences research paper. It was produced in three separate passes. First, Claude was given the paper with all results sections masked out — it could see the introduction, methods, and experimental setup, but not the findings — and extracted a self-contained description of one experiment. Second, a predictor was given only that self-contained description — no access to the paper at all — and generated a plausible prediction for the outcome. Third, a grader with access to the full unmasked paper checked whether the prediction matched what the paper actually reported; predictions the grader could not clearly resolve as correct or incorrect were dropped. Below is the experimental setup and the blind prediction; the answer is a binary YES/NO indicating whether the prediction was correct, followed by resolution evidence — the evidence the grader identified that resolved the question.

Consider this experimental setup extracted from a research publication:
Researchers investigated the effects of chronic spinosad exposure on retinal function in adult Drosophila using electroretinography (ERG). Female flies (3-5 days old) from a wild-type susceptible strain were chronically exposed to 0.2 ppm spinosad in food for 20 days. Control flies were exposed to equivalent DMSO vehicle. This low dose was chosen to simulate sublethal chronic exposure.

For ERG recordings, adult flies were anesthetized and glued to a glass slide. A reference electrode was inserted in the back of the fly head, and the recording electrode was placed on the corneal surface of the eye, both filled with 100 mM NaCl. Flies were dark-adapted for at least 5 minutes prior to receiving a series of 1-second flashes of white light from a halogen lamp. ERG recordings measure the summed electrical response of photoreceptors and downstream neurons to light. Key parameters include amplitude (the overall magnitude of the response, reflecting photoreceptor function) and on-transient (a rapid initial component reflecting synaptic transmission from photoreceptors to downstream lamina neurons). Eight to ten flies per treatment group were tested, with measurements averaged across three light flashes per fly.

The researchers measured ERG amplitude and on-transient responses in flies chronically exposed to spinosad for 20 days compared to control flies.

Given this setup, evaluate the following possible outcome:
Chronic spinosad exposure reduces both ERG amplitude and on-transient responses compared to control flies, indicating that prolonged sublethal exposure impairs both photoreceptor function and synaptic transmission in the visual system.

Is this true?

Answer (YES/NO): YES